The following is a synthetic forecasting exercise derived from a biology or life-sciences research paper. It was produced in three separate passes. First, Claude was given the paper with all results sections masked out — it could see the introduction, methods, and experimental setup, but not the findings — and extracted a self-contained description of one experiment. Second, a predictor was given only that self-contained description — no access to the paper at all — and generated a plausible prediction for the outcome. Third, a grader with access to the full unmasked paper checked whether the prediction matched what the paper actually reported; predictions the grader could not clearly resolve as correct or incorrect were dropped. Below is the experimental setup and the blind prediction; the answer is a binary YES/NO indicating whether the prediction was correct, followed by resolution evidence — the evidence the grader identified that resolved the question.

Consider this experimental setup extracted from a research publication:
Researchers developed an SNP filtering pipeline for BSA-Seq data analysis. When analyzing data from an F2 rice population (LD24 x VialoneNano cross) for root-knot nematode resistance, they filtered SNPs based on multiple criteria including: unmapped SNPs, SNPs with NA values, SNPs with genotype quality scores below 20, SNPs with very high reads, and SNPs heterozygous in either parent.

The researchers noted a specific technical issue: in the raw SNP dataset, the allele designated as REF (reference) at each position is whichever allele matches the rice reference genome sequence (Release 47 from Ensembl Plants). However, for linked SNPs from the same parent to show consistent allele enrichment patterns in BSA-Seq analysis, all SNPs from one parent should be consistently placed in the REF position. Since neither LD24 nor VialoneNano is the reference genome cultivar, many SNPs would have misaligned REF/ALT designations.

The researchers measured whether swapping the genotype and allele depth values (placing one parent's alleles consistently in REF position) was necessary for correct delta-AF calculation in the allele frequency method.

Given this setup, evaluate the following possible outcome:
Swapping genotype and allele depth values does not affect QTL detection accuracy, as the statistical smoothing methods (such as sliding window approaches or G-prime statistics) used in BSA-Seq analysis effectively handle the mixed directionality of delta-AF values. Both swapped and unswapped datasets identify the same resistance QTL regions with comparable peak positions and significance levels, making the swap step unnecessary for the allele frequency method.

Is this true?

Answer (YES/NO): NO